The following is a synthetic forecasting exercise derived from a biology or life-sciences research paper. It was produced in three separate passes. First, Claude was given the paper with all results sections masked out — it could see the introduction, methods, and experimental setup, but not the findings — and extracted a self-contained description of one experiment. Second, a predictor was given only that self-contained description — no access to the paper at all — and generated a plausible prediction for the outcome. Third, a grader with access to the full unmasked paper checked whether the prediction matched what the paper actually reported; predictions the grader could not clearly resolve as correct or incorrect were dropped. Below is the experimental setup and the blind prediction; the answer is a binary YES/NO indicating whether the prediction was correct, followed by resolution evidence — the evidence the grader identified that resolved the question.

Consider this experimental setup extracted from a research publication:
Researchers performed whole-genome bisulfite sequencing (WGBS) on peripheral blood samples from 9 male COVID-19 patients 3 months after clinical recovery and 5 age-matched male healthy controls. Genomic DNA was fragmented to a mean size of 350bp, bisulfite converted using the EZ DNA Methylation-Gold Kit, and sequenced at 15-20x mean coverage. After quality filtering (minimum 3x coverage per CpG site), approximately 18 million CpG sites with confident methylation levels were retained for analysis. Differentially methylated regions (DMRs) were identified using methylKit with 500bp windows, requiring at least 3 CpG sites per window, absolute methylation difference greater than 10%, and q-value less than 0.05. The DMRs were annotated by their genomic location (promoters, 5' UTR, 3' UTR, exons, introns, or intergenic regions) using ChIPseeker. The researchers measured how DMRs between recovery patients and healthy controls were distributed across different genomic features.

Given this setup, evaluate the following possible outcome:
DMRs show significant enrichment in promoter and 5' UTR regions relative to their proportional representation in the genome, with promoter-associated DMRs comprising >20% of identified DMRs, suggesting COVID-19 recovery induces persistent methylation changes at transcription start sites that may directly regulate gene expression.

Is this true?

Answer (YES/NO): NO